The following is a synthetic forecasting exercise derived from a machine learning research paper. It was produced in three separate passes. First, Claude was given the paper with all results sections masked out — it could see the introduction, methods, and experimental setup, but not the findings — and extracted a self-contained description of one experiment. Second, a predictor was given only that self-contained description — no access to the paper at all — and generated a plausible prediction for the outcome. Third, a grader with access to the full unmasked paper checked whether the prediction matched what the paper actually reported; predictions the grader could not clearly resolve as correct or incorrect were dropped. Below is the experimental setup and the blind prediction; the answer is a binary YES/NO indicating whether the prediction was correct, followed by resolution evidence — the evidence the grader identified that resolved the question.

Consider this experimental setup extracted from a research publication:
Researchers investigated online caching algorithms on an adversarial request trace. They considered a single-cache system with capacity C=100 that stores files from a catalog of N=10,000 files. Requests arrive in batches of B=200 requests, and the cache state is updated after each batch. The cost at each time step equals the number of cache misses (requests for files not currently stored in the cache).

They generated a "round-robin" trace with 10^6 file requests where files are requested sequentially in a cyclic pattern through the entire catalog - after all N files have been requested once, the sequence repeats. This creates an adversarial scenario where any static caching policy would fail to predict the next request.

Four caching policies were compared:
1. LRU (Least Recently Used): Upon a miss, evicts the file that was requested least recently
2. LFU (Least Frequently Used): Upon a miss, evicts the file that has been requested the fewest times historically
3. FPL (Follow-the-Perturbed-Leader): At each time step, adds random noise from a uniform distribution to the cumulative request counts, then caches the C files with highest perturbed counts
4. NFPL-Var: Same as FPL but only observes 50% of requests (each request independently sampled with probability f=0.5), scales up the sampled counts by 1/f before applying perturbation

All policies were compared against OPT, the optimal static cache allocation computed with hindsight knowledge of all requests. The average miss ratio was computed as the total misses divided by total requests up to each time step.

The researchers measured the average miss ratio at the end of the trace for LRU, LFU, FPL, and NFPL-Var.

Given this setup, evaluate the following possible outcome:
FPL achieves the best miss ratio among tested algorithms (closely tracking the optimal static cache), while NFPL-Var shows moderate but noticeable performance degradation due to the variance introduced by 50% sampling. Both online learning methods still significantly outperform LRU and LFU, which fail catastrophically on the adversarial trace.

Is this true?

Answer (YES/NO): NO